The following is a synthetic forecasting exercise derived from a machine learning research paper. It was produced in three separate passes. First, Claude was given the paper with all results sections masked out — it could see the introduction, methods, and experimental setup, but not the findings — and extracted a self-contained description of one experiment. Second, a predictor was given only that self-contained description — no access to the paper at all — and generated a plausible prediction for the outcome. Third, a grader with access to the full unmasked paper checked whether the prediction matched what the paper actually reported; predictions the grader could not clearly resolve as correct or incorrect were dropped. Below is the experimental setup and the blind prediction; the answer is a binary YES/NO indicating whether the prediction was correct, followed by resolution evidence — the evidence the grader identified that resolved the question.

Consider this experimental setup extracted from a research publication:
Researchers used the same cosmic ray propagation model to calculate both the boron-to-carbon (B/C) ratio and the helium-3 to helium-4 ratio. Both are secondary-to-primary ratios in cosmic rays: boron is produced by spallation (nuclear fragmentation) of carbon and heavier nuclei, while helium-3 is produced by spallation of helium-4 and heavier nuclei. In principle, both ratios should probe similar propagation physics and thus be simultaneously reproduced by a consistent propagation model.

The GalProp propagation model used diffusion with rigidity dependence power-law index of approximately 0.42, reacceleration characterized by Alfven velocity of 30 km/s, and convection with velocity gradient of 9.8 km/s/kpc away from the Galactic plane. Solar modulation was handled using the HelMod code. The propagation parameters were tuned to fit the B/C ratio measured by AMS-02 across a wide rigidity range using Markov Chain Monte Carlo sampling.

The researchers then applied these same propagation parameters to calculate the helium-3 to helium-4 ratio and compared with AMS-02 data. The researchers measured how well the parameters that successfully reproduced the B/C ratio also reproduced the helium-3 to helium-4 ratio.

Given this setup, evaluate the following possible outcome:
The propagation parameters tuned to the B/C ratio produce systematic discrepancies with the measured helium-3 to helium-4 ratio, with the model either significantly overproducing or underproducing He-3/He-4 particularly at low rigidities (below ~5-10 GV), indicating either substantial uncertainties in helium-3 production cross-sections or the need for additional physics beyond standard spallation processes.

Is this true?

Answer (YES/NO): NO